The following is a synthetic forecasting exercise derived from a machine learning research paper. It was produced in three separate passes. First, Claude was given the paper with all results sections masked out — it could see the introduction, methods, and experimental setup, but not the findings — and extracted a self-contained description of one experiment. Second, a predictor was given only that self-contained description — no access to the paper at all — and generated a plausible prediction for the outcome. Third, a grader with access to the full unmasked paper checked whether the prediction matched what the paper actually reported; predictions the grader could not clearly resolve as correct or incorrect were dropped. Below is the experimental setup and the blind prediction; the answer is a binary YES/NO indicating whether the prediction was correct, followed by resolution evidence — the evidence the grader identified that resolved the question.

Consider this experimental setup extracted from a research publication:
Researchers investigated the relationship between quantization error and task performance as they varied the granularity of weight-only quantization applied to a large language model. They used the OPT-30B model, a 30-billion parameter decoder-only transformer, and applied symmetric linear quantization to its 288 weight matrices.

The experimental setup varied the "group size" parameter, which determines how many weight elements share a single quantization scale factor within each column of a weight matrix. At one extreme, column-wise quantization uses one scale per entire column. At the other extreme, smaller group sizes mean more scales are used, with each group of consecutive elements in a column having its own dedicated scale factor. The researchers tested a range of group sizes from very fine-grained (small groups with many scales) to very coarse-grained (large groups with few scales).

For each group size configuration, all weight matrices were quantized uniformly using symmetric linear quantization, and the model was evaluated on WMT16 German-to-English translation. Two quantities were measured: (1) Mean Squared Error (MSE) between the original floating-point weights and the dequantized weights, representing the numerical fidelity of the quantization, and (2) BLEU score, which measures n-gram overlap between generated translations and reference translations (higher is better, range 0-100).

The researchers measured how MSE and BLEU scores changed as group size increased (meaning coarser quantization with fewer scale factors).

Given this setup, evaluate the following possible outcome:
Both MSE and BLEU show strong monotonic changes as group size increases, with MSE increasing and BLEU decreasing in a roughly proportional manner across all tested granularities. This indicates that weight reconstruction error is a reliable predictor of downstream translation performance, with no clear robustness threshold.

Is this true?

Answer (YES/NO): NO